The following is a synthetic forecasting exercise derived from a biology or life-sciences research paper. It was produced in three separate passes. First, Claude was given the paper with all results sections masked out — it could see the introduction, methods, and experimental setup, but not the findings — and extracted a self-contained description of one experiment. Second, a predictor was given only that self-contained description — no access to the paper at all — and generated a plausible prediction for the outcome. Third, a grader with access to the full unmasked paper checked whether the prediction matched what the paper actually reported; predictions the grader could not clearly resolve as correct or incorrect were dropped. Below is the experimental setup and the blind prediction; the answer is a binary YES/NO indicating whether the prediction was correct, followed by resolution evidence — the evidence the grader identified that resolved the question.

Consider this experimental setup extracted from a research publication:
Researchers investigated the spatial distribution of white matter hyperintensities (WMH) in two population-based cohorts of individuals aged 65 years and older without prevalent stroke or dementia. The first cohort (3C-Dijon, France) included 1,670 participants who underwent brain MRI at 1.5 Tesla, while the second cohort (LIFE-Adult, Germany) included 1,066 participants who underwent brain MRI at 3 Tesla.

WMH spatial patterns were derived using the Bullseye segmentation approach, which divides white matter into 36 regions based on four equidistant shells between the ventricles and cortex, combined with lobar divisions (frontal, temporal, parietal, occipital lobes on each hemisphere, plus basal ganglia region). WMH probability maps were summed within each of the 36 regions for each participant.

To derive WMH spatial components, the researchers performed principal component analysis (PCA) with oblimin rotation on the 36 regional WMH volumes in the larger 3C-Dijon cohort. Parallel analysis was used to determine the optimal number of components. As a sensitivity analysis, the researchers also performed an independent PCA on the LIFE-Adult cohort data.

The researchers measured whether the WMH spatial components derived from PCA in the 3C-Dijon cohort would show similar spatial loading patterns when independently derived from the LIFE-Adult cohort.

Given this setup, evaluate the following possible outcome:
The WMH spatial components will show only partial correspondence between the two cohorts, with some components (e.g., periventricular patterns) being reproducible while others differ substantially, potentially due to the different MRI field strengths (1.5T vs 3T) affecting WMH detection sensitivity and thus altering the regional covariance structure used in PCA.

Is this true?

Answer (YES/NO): NO